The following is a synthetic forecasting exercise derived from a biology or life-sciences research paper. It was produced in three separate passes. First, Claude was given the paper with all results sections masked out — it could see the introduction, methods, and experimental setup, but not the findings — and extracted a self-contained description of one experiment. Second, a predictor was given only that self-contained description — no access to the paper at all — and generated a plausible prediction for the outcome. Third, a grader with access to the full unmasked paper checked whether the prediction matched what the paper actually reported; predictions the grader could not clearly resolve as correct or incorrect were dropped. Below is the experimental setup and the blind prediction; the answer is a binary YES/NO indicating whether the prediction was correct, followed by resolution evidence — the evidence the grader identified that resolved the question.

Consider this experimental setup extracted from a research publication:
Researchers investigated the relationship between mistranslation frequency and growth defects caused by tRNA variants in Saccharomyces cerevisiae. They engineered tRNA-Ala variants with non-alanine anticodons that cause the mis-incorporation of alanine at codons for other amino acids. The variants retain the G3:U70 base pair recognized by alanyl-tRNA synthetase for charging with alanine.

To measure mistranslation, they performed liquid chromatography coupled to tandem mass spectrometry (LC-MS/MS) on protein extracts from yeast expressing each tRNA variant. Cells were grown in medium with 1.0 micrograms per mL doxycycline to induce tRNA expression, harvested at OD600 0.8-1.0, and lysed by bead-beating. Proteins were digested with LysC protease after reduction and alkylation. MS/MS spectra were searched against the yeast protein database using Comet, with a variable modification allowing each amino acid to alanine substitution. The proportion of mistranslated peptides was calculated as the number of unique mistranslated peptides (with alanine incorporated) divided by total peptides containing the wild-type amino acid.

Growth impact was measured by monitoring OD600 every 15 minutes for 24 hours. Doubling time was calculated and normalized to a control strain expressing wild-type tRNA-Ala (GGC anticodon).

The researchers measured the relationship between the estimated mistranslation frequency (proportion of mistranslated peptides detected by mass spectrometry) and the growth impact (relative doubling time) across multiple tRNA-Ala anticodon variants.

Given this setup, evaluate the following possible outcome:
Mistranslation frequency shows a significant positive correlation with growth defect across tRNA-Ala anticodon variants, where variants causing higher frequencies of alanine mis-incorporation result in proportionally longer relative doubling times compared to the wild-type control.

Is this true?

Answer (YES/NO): NO